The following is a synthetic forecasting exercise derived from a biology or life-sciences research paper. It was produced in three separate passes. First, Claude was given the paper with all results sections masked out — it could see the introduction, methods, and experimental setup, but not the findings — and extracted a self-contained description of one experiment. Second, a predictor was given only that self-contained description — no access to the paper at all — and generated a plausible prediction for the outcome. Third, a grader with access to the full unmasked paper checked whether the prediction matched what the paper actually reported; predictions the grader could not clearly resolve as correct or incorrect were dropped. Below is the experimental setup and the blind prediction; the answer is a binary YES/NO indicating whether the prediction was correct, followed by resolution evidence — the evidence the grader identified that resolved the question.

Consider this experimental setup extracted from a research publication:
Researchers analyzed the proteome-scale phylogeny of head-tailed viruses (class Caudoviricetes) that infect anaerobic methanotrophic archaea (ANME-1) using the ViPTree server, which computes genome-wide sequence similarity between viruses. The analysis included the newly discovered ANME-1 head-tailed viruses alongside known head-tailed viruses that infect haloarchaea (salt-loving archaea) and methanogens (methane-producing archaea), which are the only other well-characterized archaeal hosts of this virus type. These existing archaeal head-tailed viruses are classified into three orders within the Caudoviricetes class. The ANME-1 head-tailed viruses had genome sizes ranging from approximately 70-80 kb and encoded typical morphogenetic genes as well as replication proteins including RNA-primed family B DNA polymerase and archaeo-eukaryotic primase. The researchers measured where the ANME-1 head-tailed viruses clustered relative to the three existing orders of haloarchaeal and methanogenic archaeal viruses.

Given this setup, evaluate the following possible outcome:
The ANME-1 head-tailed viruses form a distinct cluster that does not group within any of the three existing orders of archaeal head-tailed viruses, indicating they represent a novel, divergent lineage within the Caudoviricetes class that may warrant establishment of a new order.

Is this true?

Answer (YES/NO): YES